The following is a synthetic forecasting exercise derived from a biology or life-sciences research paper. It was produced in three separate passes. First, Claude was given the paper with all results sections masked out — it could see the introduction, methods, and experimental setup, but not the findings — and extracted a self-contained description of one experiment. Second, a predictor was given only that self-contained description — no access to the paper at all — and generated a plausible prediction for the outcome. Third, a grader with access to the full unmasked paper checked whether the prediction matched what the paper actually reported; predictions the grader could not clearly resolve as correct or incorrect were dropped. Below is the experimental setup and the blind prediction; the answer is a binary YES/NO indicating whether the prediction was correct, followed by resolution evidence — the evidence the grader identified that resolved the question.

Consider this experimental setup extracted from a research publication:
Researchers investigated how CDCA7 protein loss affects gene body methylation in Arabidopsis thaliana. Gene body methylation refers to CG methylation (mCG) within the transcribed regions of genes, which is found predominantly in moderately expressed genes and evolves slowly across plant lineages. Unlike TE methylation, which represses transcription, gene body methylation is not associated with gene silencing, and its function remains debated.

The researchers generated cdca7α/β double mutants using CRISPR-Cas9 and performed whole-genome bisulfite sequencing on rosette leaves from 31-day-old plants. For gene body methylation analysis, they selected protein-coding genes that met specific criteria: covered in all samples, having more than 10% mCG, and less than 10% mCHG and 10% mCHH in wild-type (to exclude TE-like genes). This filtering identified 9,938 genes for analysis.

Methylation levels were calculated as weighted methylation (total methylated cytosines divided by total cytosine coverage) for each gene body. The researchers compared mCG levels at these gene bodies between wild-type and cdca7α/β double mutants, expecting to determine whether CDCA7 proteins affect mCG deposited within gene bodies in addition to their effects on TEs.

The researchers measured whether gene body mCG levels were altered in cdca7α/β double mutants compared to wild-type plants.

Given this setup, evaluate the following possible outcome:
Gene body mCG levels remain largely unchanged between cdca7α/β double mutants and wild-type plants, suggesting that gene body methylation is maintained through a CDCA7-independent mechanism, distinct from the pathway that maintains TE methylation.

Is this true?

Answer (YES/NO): NO